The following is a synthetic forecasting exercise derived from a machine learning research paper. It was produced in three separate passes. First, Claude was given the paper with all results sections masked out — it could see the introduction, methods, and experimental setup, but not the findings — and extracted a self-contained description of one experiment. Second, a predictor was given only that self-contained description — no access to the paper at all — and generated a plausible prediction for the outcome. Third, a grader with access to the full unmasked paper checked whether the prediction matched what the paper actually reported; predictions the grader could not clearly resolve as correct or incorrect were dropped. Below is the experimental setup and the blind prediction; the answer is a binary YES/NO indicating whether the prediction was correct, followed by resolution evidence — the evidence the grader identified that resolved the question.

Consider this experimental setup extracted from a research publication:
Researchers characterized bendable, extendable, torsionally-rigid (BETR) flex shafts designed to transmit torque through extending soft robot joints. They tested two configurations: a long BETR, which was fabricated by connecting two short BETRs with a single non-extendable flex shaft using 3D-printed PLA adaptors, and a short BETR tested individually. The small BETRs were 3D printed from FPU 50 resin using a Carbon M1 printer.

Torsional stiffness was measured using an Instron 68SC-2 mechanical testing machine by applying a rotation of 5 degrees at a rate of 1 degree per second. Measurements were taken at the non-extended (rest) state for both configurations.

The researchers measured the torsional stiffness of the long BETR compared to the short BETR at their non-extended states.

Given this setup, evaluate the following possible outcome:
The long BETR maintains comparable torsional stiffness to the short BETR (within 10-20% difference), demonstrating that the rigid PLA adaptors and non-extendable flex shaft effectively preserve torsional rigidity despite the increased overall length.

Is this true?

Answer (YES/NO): NO